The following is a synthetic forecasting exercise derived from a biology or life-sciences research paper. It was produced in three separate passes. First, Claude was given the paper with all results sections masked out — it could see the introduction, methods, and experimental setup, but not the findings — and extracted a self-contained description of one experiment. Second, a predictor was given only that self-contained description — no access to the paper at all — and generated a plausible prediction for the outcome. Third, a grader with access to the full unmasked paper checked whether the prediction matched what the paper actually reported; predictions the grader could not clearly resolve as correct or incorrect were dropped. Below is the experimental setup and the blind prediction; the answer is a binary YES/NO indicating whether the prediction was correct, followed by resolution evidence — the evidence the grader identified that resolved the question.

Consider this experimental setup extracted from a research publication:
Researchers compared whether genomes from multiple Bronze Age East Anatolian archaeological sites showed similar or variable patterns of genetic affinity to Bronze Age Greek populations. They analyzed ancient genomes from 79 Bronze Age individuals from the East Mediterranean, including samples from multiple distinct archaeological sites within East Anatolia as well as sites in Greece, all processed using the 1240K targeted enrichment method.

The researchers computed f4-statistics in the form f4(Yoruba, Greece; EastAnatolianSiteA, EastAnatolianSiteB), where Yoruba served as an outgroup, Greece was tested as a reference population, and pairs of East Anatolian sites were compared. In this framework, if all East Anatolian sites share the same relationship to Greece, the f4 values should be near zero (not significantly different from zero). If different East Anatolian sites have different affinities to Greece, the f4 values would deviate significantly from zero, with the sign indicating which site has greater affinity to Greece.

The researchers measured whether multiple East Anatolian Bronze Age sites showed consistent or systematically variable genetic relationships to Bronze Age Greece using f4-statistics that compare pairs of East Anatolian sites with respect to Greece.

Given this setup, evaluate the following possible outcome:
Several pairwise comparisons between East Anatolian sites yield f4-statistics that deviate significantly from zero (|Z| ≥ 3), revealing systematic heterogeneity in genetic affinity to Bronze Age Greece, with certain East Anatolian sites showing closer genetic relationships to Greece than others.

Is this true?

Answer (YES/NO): NO